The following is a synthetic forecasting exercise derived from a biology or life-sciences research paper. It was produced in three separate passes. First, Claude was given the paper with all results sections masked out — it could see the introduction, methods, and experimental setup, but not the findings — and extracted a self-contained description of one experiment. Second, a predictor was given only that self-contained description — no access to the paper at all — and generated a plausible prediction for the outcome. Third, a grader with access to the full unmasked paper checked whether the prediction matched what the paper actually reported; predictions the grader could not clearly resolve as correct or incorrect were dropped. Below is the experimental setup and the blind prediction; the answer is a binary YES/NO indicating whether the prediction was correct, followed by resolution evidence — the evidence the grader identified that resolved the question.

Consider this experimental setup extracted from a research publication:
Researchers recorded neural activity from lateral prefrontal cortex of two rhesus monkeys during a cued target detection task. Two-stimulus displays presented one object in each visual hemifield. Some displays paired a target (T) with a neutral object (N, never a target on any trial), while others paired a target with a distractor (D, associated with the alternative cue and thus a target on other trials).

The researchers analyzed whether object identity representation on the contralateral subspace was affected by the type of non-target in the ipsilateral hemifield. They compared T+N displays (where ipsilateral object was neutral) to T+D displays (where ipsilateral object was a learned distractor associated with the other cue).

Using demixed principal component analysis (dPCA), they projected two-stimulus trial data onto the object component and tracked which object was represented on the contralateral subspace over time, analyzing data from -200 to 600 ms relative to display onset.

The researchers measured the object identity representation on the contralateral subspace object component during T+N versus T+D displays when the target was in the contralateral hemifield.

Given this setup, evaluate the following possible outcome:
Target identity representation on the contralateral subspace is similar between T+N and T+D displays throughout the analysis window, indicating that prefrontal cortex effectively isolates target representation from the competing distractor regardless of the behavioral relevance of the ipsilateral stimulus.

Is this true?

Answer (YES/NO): YES